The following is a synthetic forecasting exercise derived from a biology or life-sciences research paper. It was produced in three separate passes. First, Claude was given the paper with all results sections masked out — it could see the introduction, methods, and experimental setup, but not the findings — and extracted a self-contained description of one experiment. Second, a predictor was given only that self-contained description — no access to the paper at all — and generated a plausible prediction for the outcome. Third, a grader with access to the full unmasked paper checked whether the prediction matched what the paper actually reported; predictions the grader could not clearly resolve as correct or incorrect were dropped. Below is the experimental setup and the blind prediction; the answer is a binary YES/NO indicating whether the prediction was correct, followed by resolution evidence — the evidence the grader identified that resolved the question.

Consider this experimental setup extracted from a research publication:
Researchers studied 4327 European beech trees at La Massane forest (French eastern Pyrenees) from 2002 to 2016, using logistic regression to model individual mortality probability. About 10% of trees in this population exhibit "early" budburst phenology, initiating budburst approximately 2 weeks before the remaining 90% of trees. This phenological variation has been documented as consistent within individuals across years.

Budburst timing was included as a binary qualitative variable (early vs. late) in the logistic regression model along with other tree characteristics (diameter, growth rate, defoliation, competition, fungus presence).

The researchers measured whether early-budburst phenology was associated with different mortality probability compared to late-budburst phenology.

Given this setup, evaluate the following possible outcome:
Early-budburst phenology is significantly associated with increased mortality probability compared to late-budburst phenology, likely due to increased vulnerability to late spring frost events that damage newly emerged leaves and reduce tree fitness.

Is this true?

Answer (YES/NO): YES